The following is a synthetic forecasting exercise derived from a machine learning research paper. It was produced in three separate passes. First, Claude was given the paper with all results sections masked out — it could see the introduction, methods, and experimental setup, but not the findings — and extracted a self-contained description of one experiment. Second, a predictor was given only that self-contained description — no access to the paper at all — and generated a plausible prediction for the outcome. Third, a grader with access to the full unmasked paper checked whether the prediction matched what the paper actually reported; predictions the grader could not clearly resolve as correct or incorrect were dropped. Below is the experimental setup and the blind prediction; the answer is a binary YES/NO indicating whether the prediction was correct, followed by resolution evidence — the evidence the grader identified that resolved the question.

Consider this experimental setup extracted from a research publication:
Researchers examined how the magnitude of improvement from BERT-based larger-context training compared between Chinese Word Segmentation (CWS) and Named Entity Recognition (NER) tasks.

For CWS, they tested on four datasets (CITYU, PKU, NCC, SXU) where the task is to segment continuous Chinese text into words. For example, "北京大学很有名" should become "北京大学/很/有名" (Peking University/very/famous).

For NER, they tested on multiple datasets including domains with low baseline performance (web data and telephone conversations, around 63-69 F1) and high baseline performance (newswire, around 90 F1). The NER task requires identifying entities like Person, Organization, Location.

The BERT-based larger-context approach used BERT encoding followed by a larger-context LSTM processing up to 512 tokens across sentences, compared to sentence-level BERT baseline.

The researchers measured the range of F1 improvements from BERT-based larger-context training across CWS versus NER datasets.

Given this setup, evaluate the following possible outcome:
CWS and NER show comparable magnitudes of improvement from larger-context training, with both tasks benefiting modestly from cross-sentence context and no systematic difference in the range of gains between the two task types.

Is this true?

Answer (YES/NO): NO